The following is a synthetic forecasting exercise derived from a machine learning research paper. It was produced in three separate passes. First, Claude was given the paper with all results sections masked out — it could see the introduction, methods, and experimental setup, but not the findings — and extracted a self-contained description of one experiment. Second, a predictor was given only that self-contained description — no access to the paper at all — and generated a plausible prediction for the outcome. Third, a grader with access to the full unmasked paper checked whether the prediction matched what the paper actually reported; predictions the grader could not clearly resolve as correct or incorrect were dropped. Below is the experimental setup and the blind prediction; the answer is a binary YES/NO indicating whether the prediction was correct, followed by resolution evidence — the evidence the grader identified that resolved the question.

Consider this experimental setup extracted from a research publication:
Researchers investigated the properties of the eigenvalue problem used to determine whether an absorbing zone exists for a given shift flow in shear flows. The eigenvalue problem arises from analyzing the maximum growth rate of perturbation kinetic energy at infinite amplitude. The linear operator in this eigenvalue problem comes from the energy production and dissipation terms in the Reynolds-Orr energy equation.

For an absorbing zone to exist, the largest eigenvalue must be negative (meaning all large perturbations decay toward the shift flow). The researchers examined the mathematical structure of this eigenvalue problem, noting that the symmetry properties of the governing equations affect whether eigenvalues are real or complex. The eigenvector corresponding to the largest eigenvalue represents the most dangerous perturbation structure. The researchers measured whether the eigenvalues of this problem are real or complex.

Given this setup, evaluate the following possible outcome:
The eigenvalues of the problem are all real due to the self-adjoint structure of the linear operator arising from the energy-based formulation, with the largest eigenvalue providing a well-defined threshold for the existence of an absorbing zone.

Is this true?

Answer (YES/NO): YES